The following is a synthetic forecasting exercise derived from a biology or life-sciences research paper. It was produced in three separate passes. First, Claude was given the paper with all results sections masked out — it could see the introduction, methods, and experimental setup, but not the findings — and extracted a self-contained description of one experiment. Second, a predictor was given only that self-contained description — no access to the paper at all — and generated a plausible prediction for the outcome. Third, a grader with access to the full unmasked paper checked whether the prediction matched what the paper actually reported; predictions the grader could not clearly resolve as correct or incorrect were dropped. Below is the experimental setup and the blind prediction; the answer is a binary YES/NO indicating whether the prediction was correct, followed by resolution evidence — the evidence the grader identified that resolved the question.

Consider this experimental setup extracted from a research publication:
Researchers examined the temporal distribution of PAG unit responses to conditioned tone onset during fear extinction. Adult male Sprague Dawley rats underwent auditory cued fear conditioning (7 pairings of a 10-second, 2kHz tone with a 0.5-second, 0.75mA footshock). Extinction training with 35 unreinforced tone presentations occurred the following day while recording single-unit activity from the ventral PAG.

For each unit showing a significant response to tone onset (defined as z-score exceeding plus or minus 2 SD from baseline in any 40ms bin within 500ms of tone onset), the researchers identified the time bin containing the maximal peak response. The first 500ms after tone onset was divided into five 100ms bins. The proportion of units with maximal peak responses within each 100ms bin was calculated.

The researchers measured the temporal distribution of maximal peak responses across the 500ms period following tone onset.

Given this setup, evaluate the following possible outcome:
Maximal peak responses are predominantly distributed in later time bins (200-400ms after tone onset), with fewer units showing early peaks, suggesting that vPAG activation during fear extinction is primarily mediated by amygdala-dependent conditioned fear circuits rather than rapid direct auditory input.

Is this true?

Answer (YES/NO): NO